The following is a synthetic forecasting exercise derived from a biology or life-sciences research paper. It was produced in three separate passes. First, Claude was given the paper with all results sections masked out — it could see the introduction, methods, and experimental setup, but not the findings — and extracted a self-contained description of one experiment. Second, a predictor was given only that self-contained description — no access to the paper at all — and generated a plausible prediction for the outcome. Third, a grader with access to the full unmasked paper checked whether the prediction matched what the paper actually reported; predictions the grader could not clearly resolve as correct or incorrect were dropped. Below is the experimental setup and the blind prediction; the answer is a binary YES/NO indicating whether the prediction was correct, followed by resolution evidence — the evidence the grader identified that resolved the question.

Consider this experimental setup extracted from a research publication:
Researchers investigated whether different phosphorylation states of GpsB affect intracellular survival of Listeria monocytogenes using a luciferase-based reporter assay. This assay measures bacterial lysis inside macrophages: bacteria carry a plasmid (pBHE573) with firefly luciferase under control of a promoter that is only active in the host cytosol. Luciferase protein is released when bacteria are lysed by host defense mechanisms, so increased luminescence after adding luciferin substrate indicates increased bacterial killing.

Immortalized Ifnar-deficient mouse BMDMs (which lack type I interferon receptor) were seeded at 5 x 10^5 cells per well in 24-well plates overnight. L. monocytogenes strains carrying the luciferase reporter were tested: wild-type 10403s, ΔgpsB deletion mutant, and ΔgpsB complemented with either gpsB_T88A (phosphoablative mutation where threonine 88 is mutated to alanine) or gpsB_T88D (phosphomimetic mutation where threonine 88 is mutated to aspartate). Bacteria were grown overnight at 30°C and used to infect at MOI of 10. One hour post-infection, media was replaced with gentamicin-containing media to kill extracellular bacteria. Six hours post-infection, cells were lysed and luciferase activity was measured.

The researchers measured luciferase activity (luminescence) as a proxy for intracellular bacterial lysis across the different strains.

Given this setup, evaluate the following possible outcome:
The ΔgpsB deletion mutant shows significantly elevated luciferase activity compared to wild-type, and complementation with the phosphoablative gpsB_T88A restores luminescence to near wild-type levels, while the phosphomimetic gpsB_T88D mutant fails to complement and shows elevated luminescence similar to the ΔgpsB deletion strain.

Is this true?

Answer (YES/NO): YES